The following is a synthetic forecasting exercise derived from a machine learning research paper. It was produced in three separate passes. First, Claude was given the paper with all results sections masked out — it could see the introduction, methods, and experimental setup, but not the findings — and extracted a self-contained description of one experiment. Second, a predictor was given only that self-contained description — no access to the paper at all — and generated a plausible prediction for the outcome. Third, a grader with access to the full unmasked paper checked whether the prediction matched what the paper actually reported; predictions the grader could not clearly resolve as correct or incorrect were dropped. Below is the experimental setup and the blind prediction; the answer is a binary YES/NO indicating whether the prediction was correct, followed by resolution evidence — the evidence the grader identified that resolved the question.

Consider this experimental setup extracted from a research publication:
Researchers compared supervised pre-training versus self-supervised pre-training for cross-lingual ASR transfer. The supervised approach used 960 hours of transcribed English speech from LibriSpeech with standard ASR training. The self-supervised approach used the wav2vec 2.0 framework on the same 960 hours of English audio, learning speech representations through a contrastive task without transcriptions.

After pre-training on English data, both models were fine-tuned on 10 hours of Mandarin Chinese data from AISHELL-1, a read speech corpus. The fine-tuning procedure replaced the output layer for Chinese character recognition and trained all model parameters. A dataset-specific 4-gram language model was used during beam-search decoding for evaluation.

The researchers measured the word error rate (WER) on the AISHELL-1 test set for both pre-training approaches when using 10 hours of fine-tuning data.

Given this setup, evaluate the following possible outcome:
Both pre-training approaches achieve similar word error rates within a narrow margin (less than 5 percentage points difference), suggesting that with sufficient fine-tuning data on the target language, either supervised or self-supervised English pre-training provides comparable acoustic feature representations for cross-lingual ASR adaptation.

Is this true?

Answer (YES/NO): NO